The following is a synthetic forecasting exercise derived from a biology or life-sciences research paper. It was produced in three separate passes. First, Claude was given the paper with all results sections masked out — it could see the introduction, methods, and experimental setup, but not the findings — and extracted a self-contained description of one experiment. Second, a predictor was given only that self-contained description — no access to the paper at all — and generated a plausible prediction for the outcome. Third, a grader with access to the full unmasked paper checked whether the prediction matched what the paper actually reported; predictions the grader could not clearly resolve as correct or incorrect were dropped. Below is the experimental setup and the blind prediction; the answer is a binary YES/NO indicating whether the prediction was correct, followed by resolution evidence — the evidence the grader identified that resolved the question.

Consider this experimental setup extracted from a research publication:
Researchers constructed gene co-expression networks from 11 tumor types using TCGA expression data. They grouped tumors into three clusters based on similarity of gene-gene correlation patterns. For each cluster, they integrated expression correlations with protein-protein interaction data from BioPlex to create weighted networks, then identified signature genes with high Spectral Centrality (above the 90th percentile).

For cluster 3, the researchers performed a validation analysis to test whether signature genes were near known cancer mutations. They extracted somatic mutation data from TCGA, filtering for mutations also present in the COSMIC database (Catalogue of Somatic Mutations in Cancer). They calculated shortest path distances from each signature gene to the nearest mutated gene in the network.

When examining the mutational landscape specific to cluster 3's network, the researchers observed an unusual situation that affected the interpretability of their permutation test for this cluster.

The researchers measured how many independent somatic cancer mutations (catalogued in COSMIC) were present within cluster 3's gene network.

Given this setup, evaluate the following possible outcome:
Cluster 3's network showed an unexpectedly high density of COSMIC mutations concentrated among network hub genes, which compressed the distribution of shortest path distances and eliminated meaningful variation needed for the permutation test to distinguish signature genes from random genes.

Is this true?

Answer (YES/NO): NO